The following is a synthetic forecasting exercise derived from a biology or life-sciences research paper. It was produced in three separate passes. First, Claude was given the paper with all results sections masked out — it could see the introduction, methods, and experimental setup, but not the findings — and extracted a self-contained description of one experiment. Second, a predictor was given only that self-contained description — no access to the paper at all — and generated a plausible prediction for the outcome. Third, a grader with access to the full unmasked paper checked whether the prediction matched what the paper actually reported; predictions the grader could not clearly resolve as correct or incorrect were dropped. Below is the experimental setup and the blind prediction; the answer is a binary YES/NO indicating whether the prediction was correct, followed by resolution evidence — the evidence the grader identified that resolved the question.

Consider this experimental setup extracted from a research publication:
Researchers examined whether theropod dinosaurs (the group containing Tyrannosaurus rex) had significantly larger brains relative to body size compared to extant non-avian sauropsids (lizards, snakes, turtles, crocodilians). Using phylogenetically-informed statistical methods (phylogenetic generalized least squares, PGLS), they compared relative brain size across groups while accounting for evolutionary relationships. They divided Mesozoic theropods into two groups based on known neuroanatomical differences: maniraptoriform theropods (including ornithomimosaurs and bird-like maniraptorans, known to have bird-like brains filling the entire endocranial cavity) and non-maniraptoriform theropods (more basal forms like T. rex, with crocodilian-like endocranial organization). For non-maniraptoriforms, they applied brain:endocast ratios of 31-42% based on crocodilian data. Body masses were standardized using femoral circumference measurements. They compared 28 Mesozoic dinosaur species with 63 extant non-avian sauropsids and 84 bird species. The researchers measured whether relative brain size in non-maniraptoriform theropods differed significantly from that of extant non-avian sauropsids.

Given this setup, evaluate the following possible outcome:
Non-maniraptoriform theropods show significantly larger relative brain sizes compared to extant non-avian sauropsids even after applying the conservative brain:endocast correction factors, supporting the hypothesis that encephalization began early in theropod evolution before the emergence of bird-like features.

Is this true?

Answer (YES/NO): NO